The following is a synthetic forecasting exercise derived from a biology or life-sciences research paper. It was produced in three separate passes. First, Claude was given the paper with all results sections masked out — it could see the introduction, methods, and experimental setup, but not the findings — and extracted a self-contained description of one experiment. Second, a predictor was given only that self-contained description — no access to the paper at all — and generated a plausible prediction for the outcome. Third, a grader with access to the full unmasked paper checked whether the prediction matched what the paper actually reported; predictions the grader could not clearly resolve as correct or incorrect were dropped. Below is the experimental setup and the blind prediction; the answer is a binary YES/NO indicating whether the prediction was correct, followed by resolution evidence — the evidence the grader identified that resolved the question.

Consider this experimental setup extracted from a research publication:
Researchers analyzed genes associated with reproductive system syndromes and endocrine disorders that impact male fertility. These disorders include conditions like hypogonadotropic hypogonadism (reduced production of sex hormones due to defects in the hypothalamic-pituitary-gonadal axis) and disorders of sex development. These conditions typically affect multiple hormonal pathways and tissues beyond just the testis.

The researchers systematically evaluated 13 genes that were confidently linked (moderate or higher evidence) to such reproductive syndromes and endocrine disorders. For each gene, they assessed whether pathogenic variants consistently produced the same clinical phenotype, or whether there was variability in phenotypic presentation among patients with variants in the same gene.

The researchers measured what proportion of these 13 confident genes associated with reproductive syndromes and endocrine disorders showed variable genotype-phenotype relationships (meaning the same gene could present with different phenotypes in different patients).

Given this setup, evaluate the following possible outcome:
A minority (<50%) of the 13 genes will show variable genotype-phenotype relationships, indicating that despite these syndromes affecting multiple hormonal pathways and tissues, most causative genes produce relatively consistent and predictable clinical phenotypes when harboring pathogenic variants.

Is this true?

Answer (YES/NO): NO